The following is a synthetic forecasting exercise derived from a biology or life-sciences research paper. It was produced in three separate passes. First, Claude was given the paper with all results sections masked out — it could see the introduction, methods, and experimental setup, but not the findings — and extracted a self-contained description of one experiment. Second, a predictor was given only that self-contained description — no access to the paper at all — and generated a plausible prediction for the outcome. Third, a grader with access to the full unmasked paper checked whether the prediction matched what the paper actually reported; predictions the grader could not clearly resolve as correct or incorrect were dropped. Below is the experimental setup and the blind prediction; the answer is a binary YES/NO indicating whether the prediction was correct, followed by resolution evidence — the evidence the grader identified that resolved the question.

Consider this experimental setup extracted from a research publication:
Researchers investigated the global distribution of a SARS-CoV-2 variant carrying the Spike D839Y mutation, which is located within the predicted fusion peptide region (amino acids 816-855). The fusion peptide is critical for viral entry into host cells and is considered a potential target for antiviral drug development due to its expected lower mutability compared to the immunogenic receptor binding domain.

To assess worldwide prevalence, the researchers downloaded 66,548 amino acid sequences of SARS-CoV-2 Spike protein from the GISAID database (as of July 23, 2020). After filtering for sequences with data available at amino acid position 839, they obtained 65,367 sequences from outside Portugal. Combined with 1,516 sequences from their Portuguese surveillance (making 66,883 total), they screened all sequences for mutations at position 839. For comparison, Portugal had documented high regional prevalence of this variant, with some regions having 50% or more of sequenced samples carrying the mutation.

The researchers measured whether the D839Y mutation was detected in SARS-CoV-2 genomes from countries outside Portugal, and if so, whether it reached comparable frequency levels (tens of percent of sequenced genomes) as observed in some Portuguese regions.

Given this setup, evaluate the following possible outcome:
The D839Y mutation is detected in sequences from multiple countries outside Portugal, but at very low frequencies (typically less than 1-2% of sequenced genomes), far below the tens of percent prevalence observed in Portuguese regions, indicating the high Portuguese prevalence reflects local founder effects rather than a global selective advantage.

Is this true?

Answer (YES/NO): YES